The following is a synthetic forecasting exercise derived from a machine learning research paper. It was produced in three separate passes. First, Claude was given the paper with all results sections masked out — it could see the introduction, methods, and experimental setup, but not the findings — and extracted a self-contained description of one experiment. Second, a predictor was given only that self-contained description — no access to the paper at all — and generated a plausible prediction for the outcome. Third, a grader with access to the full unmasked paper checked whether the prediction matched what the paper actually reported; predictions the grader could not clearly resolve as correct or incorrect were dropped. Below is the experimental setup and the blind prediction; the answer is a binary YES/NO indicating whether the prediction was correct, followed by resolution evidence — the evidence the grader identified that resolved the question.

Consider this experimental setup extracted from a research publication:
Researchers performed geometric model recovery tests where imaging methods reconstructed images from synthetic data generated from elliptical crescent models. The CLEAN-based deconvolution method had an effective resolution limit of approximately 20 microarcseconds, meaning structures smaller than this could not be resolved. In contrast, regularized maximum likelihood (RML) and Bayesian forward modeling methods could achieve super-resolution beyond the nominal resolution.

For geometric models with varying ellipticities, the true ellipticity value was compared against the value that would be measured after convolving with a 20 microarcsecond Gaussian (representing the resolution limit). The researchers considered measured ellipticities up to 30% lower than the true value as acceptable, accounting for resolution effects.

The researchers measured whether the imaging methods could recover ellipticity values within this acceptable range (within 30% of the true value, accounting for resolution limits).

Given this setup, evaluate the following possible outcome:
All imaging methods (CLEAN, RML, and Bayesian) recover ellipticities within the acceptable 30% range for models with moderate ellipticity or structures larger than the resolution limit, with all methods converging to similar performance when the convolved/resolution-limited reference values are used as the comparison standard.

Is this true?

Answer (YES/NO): NO